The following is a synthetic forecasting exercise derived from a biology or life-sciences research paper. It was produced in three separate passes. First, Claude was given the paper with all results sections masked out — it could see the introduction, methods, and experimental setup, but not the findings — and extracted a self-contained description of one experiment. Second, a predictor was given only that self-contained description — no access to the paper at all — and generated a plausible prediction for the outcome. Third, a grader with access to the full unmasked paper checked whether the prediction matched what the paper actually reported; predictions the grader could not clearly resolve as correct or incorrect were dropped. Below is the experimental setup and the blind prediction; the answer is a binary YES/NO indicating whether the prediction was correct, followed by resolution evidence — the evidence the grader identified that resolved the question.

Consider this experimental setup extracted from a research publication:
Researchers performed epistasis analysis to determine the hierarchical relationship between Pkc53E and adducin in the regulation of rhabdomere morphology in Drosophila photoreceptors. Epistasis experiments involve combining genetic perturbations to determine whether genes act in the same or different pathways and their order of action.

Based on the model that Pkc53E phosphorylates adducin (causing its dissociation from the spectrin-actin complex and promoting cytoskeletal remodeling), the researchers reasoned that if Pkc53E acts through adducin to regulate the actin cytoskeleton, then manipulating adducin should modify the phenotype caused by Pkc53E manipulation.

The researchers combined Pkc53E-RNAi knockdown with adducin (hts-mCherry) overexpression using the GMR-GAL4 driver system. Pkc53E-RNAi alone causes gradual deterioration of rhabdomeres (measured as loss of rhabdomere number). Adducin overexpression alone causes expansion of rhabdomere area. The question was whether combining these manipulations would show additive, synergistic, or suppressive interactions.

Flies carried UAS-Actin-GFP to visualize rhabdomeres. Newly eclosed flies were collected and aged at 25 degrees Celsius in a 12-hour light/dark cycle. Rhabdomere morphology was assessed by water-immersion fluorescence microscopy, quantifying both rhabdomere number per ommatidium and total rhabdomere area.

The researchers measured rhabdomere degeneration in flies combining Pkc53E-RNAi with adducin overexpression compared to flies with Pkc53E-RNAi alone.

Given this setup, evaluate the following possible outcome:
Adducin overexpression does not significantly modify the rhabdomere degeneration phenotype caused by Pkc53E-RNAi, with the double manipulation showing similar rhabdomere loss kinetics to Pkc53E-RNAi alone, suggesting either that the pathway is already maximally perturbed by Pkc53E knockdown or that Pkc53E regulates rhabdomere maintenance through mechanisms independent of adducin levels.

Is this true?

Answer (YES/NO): NO